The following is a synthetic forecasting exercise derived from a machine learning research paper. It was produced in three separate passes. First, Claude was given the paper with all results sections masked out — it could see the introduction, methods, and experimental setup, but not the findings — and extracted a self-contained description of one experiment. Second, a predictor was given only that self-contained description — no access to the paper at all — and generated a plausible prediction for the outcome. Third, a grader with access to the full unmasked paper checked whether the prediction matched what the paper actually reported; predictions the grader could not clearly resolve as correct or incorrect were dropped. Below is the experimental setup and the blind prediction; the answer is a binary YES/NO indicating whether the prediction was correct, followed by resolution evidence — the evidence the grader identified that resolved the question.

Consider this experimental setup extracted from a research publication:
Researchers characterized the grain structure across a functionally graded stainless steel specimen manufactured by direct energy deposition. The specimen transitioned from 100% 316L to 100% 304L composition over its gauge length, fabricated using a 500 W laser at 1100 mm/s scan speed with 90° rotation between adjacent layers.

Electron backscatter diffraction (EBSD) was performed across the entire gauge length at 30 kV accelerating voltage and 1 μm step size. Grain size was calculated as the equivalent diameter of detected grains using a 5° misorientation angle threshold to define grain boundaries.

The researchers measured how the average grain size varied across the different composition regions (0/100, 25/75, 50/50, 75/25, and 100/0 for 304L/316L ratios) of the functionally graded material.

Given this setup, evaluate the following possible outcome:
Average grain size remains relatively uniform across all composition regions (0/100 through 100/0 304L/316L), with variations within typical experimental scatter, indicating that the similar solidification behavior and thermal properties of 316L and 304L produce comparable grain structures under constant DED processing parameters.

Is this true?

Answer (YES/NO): NO